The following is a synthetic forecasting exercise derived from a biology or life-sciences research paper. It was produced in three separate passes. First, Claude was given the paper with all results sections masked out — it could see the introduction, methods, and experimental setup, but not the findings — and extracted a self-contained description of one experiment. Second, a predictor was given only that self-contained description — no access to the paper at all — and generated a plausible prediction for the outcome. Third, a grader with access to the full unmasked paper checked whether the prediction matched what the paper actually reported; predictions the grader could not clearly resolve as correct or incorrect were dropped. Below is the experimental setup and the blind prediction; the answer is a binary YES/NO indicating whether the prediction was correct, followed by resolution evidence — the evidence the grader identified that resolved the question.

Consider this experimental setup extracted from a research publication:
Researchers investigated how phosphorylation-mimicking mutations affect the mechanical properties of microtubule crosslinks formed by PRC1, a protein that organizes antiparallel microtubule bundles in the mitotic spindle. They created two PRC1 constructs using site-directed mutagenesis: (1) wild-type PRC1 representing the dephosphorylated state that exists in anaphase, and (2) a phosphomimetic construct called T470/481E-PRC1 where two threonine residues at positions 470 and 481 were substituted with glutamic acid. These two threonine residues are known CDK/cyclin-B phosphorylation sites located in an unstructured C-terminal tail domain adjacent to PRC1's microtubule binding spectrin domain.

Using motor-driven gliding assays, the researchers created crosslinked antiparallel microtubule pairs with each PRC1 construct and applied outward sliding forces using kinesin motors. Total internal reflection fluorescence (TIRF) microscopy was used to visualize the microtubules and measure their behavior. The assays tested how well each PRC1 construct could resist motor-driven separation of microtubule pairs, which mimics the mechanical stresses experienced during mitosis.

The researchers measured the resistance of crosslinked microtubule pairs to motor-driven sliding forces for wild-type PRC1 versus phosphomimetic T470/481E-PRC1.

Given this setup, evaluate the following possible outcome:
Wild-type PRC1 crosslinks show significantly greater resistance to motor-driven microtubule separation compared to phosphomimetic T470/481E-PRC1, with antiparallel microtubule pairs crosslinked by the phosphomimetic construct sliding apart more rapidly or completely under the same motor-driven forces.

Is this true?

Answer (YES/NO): NO